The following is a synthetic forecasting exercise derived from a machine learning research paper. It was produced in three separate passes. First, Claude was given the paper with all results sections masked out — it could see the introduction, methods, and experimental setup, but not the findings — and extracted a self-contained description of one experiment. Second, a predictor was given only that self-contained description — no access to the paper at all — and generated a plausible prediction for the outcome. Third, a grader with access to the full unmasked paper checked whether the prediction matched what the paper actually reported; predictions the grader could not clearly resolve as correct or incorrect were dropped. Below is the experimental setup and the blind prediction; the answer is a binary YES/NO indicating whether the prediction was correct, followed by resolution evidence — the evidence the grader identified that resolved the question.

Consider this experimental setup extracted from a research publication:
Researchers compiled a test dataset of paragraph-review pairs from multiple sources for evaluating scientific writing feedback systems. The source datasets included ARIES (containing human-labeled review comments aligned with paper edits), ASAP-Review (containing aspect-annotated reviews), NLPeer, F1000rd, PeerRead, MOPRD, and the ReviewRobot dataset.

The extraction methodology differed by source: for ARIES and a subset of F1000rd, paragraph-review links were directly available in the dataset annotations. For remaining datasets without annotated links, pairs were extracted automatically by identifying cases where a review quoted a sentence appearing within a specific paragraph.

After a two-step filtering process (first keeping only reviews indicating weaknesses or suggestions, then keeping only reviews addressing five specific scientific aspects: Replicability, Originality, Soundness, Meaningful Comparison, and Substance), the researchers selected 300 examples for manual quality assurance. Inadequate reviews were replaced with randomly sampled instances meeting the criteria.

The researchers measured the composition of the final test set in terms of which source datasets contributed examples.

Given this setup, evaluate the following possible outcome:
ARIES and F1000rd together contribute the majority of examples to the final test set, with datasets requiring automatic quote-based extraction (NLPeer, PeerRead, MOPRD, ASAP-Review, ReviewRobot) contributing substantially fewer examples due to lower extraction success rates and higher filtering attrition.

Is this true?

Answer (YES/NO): NO